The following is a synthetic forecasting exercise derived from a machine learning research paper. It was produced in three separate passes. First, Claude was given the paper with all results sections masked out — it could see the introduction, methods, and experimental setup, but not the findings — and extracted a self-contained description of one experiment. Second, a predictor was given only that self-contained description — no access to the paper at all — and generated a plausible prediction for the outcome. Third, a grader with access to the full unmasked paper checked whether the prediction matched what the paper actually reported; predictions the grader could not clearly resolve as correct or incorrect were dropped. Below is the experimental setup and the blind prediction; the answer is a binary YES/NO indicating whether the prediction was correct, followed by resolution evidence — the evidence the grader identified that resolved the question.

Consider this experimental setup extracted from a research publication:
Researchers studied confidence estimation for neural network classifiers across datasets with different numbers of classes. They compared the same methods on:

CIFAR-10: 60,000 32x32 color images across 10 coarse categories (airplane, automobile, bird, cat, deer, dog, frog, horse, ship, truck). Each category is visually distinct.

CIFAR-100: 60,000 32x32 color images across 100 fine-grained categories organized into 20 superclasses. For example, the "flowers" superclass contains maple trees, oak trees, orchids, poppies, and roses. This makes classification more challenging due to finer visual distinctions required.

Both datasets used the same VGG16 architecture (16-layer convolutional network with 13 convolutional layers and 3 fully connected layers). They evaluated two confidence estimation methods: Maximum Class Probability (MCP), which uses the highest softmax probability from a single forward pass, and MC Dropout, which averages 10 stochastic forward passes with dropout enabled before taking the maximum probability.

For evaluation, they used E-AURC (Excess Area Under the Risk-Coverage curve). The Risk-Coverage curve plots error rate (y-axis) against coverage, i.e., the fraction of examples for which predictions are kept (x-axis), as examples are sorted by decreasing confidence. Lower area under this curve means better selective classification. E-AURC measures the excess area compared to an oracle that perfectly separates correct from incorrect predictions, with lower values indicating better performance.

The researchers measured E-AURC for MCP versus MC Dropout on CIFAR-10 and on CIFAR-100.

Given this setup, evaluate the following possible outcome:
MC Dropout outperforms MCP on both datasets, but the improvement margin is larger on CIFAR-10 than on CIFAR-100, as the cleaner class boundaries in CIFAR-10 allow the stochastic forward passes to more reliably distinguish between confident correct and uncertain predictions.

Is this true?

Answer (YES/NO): NO